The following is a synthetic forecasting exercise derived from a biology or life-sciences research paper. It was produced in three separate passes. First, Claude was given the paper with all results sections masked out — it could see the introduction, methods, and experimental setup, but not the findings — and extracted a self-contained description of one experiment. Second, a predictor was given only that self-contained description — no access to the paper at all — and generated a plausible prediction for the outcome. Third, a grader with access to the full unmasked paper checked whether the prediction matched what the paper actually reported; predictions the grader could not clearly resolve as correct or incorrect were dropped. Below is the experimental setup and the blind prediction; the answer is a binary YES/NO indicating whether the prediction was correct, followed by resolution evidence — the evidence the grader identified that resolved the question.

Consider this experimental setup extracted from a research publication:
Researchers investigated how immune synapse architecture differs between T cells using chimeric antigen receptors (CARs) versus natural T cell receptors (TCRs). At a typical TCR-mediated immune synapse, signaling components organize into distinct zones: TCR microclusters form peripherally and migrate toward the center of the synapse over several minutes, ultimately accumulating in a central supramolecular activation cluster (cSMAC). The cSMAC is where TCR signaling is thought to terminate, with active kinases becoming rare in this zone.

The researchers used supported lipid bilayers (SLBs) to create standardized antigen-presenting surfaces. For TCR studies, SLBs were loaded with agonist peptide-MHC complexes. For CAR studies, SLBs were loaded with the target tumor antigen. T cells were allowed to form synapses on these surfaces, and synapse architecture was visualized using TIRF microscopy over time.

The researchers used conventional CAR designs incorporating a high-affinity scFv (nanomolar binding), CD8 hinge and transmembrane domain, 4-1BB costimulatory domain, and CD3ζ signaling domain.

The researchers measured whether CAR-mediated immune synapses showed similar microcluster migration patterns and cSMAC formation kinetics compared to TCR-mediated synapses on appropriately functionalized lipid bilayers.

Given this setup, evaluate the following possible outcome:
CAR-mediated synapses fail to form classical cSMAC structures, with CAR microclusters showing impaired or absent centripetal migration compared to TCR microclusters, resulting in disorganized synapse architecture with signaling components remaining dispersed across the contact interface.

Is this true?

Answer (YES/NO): YES